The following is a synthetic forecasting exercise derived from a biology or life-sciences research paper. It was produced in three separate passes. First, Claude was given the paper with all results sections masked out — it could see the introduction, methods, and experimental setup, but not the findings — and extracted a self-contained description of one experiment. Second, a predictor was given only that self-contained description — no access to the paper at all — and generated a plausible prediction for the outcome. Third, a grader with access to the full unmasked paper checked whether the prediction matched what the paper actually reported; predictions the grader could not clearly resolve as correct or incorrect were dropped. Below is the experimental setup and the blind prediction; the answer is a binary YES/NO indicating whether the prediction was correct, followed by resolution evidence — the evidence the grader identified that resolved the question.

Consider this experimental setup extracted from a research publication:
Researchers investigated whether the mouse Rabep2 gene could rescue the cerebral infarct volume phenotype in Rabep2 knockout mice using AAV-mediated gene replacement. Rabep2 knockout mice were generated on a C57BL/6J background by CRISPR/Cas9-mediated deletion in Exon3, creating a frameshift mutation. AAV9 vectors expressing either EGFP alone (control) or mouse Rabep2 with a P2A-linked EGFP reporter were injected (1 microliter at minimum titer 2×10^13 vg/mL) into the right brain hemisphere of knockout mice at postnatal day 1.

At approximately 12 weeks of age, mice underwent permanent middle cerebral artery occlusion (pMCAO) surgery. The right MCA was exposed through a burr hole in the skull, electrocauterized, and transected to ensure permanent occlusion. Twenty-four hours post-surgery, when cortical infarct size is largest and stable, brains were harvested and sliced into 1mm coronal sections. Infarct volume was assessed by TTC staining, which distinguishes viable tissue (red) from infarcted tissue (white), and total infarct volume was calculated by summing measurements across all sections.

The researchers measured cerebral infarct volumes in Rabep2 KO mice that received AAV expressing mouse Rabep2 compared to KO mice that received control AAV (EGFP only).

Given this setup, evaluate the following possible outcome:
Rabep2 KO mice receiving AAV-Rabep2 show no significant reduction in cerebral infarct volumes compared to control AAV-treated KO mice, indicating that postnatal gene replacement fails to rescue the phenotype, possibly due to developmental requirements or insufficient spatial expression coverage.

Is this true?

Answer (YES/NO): NO